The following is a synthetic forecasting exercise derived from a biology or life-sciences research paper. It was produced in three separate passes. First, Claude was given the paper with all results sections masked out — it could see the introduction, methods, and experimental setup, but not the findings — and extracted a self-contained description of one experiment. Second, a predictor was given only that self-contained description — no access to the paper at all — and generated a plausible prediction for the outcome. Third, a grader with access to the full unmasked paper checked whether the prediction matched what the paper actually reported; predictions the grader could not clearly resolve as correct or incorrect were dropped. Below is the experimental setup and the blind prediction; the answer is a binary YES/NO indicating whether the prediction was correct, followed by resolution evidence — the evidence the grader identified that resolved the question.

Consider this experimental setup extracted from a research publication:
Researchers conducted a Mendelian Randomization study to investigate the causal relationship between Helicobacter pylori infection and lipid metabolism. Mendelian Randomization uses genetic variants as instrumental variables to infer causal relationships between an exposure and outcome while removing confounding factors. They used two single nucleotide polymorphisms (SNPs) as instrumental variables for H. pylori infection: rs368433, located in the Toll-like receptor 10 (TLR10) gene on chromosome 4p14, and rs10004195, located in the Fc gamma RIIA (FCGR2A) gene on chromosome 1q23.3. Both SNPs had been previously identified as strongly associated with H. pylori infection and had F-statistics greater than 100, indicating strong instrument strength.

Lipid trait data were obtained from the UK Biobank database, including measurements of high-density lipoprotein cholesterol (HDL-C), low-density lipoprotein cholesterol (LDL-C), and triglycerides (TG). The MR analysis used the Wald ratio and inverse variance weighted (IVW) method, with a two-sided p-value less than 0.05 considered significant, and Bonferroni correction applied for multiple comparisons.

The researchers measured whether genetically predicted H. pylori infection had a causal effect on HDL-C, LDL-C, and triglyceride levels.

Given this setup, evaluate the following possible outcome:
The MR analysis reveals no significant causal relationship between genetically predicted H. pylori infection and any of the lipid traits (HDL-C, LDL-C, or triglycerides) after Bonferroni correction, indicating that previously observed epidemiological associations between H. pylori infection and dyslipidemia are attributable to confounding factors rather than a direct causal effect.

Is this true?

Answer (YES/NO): YES